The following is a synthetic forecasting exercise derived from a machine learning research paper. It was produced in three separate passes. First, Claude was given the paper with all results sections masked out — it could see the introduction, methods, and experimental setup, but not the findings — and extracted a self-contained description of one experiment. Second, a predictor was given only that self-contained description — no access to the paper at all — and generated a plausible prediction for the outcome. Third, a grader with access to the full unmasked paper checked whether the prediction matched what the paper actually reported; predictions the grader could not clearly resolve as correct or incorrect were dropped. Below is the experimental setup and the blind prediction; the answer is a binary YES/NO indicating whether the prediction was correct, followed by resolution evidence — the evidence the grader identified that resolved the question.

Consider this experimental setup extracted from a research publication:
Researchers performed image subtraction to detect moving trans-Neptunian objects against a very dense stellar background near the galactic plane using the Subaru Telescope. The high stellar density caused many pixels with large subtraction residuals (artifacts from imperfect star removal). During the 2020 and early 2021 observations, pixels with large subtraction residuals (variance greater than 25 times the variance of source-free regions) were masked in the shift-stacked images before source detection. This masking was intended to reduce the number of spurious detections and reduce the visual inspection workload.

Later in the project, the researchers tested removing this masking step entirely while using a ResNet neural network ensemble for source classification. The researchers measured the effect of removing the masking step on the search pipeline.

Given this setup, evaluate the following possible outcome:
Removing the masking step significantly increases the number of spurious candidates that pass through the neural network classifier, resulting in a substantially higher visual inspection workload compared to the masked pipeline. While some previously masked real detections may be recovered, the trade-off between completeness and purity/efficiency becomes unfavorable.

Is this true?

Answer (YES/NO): NO